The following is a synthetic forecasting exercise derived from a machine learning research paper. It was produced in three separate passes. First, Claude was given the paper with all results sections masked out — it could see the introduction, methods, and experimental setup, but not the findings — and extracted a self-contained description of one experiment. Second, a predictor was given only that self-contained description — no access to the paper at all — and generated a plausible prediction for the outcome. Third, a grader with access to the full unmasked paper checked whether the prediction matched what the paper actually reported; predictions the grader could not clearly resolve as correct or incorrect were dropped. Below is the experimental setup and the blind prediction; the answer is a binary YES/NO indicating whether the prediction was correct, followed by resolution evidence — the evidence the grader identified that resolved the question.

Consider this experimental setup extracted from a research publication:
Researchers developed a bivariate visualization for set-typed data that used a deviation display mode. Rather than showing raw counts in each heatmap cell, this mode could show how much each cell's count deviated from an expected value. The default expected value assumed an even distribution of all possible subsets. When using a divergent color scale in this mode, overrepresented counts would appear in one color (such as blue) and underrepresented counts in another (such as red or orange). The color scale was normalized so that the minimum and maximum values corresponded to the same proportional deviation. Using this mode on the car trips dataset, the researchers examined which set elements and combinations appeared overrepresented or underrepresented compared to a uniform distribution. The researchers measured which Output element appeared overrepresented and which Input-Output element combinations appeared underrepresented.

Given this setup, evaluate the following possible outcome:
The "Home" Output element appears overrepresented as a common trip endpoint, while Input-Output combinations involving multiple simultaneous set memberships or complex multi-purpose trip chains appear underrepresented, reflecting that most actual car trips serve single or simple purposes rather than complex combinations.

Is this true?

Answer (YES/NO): NO